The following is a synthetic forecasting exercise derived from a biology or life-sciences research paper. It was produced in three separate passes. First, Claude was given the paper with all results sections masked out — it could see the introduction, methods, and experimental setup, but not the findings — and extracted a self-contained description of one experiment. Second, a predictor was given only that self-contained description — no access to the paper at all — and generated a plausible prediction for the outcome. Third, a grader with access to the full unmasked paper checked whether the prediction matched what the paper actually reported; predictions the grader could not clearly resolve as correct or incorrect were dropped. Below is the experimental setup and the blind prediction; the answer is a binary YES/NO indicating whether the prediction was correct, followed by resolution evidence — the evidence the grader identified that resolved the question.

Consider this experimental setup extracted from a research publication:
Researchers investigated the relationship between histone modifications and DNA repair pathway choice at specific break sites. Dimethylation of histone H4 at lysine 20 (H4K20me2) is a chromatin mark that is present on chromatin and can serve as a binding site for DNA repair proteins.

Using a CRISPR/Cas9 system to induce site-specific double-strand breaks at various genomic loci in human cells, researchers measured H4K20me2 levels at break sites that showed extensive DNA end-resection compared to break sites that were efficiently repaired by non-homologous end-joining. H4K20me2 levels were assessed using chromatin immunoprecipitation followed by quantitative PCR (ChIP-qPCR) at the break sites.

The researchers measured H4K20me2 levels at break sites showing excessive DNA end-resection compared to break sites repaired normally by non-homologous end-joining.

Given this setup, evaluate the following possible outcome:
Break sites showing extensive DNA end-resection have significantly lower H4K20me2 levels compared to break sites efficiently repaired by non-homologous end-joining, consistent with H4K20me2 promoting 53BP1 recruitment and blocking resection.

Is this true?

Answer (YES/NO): YES